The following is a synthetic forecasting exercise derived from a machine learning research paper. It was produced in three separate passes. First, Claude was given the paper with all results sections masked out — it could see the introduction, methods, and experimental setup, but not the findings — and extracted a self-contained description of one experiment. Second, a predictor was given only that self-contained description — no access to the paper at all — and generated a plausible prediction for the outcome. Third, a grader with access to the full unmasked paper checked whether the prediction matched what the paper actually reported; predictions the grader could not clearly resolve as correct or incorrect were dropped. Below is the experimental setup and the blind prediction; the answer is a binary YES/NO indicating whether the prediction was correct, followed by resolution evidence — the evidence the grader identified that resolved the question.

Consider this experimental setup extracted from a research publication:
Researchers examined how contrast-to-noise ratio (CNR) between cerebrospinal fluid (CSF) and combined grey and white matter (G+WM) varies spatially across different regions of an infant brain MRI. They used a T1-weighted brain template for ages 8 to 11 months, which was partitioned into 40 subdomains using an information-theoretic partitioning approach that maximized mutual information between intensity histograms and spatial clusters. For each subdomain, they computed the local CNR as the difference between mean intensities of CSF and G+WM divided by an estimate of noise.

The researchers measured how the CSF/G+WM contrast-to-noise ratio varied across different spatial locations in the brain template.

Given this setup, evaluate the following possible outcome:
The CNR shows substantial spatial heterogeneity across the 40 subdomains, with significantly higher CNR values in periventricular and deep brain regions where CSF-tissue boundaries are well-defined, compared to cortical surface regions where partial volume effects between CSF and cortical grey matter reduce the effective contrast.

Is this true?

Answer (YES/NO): NO